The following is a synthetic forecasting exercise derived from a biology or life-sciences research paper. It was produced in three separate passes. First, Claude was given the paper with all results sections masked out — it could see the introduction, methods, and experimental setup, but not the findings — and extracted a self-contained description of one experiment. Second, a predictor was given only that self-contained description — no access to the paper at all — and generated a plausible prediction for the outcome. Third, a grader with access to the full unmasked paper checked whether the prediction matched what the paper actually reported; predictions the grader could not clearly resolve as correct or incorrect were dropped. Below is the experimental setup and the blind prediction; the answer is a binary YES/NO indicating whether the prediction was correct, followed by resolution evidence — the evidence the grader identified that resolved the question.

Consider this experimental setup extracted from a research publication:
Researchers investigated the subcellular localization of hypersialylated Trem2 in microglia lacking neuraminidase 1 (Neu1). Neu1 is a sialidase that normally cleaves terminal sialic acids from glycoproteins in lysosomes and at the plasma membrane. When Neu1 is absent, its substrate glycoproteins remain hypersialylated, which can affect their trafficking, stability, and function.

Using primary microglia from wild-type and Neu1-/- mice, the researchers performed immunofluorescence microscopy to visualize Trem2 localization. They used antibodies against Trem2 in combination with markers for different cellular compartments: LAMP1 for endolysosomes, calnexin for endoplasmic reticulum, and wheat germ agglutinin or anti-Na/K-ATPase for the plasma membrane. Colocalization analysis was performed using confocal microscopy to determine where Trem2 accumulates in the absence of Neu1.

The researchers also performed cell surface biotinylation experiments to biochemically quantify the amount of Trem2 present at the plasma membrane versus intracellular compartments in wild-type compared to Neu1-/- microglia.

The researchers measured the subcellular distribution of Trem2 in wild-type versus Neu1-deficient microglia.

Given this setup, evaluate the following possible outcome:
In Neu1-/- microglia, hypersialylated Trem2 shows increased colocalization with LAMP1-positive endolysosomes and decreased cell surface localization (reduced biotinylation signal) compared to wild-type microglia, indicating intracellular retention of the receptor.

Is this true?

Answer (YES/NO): NO